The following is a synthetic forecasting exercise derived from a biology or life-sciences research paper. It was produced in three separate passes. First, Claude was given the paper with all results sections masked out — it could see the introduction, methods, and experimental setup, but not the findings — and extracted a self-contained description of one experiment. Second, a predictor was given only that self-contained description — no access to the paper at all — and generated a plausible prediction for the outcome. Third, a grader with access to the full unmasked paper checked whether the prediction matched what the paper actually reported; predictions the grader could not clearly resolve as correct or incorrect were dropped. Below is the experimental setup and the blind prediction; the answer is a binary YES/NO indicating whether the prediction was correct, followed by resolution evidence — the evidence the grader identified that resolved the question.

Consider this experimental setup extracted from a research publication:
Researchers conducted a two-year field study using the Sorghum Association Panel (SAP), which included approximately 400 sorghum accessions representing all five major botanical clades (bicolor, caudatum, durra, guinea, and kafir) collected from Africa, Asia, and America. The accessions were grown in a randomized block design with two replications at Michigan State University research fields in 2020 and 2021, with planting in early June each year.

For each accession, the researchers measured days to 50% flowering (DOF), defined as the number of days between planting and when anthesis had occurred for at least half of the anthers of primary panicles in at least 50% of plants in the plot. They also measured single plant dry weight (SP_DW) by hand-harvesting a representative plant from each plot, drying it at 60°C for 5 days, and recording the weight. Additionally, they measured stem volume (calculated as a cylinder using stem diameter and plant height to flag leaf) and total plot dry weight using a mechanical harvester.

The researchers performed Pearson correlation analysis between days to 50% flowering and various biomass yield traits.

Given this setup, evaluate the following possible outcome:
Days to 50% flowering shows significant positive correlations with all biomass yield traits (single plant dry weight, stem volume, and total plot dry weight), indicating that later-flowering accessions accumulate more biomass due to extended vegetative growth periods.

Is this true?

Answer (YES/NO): NO